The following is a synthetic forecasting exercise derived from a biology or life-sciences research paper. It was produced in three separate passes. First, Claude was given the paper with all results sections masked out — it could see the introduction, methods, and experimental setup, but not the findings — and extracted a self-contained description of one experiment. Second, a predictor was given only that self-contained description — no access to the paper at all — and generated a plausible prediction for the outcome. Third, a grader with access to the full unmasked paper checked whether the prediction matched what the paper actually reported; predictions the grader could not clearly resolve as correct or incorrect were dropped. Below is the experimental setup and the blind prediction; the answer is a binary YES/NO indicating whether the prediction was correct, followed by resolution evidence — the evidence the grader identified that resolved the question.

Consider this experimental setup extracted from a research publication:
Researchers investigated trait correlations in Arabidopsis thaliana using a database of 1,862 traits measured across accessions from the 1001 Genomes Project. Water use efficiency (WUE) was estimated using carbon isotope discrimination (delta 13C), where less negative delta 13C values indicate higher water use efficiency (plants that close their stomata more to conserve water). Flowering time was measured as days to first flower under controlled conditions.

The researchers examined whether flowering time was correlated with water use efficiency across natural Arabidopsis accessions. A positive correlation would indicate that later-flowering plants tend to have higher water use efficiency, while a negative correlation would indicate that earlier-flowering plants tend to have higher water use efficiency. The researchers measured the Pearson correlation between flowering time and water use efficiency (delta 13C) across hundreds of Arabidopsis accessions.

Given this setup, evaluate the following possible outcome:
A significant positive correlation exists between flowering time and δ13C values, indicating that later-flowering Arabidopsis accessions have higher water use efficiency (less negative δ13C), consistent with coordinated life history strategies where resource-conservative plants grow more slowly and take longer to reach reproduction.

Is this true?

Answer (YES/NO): YES